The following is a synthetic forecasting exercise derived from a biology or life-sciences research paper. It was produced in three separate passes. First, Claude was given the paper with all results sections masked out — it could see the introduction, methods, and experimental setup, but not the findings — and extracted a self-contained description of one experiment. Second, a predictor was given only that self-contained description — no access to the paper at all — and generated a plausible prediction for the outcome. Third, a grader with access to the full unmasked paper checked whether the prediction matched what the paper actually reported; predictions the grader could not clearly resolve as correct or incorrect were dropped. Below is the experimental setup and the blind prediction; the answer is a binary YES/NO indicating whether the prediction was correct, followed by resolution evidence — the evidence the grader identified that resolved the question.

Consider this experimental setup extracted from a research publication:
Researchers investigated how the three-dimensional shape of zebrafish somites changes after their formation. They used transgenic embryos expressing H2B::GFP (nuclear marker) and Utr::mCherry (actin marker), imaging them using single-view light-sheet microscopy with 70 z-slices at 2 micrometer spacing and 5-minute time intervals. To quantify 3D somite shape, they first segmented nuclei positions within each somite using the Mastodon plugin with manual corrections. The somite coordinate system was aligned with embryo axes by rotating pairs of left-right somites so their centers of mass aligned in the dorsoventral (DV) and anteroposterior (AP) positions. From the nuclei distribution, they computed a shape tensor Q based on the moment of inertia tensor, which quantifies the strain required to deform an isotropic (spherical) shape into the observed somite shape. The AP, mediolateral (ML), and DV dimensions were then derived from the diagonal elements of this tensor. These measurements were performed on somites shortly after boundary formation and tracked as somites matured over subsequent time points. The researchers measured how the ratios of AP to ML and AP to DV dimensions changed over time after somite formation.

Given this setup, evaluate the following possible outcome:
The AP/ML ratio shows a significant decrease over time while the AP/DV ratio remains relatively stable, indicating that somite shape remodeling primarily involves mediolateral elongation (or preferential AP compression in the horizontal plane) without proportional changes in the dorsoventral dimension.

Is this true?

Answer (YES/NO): YES